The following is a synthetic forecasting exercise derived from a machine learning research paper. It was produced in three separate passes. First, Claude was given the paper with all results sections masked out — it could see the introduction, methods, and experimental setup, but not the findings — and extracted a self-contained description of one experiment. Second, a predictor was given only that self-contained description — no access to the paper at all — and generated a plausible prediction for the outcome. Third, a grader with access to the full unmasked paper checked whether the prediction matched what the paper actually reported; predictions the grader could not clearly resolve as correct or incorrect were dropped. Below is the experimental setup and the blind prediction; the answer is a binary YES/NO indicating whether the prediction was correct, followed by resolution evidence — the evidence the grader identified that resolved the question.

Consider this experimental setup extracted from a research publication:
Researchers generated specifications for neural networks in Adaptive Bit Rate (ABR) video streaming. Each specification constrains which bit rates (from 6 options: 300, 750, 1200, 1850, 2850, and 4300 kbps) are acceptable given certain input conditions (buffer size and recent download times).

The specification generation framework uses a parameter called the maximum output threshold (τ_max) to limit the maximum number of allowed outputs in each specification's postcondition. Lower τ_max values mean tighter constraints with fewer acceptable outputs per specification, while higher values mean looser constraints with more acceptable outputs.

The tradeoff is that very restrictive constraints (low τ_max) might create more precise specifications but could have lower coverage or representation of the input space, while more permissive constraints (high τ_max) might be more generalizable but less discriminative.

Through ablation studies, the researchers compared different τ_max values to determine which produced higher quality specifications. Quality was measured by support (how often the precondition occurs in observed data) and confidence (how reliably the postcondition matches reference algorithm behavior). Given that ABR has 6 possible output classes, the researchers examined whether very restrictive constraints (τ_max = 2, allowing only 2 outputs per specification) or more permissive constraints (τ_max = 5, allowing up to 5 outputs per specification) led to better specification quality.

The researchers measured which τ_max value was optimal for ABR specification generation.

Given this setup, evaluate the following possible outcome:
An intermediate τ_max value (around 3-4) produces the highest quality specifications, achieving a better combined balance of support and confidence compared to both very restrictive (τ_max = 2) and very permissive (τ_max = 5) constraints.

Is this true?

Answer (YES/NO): NO